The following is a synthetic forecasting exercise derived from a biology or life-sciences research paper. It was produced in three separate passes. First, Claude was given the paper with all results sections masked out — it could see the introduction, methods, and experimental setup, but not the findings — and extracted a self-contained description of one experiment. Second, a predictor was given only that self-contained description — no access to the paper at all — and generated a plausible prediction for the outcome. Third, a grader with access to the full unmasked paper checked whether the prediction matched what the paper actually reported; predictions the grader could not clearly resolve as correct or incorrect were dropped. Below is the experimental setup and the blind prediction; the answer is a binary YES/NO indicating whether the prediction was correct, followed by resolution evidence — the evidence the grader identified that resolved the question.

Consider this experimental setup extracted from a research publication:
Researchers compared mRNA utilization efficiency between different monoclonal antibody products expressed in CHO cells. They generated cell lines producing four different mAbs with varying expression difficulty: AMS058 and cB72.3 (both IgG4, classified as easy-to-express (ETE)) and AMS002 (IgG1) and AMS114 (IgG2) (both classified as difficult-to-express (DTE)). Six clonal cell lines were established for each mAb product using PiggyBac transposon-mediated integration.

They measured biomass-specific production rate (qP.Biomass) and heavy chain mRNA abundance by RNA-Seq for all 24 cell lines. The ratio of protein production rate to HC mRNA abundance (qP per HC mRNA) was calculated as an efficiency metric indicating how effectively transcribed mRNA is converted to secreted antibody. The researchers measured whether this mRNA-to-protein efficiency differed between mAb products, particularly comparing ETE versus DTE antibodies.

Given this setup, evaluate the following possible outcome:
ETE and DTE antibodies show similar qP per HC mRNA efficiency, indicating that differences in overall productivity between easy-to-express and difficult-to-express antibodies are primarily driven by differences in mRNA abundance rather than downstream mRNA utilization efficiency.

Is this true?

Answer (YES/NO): NO